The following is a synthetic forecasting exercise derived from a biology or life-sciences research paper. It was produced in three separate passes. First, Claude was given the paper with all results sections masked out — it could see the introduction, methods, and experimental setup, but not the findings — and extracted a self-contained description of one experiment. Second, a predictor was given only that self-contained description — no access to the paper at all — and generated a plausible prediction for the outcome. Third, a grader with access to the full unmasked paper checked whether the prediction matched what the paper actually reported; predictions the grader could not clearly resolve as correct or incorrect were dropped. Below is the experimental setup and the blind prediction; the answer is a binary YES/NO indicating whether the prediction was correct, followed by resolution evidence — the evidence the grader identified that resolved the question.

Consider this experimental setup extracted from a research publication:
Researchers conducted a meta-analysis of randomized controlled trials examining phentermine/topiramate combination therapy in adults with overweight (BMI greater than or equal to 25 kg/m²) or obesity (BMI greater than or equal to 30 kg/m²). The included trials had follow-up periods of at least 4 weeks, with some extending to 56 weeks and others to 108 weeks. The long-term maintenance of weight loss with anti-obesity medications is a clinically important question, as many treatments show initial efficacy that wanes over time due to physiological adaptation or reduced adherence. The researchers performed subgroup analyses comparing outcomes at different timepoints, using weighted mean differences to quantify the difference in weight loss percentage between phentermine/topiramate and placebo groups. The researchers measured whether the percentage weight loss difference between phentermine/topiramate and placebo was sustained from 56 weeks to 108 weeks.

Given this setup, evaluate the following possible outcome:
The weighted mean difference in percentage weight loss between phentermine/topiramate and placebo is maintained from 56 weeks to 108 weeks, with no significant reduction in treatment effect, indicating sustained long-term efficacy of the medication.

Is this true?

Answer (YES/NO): NO